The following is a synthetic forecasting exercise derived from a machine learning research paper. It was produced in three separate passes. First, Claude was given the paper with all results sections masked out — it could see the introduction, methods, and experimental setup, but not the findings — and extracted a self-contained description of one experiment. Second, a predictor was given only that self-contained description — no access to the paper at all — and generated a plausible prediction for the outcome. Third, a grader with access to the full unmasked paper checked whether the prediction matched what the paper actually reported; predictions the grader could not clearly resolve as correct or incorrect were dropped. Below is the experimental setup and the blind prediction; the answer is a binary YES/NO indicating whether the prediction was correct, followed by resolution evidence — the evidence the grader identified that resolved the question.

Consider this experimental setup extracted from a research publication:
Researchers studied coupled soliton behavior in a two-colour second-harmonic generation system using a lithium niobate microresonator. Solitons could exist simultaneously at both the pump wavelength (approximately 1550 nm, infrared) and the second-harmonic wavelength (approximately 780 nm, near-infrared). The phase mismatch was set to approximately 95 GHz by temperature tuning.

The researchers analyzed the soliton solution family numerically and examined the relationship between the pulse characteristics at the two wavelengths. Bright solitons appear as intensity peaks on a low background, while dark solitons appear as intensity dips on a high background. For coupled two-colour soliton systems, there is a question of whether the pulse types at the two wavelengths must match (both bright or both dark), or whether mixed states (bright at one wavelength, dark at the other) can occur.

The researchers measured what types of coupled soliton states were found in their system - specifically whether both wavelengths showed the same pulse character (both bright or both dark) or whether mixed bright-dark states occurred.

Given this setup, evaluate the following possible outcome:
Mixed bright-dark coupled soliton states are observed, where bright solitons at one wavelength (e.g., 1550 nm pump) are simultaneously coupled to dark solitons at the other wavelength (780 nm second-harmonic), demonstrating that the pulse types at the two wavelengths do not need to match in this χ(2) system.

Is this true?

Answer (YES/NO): NO